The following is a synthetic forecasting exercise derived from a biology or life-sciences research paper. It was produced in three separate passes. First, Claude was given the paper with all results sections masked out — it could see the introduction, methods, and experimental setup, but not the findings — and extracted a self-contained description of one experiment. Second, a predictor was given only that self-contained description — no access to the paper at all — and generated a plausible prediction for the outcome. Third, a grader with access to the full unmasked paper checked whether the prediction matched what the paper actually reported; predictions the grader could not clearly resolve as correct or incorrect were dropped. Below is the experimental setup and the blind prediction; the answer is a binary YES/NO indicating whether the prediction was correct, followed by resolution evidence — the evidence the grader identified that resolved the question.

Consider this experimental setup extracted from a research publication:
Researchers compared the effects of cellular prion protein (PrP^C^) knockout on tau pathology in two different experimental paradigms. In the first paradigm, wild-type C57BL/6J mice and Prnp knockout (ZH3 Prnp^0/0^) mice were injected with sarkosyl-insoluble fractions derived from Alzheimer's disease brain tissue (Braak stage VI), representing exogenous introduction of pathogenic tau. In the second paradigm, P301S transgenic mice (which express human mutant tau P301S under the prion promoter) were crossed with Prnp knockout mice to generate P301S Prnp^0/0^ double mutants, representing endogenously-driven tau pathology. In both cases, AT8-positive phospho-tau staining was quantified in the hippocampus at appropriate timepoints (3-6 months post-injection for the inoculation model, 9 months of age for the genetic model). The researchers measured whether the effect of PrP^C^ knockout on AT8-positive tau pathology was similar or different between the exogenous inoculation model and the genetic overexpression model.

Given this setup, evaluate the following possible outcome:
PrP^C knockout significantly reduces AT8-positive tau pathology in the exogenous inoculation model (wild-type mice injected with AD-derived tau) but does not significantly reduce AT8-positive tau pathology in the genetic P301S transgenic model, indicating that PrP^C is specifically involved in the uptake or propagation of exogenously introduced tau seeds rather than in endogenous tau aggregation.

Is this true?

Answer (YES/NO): NO